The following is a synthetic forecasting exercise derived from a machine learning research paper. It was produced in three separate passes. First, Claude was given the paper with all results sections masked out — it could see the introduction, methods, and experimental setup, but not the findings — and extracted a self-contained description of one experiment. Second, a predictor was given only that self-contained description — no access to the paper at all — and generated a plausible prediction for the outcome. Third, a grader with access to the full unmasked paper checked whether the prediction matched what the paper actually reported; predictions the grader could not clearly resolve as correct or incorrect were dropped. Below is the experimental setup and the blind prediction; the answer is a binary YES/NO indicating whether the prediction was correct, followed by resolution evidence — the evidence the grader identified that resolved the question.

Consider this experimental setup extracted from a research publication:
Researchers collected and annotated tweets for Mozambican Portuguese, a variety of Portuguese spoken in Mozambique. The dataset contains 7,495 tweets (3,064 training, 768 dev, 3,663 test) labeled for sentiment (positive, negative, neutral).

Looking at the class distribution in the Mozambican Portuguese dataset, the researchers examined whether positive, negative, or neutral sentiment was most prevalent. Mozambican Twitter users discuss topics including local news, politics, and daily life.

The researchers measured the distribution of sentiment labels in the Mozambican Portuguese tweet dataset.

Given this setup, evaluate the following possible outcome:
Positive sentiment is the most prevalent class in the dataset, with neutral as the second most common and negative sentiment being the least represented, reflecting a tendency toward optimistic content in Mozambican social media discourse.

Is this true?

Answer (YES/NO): NO